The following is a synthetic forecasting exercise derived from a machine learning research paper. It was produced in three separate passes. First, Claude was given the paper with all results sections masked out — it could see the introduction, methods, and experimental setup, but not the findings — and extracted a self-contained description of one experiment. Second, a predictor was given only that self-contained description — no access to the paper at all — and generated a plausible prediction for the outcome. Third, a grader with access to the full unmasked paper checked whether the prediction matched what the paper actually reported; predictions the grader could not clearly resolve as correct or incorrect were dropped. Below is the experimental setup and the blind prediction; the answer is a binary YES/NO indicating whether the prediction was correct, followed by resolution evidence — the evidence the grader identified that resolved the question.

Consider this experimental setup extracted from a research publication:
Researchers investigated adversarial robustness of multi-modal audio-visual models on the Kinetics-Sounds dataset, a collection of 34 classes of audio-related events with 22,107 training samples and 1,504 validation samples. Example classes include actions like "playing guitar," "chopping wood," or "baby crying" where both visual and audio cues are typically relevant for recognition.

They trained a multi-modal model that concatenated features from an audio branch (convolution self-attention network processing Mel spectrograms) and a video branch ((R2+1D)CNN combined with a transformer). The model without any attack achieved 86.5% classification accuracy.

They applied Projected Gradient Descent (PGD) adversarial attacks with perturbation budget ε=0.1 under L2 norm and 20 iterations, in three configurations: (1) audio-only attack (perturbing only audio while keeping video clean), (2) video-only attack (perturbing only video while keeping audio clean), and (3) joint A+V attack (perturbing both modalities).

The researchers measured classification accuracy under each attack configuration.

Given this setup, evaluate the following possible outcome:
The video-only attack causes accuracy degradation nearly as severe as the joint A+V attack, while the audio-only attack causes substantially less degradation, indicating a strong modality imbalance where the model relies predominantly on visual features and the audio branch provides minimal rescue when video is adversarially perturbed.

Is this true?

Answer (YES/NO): YES